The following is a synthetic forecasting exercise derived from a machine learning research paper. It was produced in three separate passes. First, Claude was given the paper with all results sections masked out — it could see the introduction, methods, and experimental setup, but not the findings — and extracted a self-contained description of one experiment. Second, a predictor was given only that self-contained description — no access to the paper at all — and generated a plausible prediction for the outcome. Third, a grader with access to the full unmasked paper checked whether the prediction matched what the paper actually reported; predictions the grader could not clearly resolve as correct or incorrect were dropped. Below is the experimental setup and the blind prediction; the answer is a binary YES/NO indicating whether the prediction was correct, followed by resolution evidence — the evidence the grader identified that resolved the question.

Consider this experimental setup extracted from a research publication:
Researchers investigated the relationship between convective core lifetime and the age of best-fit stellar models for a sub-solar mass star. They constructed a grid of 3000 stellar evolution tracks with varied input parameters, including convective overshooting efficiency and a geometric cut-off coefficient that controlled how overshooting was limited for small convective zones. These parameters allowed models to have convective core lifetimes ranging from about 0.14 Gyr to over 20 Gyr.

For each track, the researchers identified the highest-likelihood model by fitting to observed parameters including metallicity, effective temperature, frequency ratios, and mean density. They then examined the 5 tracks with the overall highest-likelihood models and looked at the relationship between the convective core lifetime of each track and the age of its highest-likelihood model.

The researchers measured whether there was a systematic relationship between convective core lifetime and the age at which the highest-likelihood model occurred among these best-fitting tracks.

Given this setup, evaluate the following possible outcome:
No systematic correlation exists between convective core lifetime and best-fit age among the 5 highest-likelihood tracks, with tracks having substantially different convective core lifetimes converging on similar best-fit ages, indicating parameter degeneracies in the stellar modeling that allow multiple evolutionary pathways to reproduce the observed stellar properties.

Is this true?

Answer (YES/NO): NO